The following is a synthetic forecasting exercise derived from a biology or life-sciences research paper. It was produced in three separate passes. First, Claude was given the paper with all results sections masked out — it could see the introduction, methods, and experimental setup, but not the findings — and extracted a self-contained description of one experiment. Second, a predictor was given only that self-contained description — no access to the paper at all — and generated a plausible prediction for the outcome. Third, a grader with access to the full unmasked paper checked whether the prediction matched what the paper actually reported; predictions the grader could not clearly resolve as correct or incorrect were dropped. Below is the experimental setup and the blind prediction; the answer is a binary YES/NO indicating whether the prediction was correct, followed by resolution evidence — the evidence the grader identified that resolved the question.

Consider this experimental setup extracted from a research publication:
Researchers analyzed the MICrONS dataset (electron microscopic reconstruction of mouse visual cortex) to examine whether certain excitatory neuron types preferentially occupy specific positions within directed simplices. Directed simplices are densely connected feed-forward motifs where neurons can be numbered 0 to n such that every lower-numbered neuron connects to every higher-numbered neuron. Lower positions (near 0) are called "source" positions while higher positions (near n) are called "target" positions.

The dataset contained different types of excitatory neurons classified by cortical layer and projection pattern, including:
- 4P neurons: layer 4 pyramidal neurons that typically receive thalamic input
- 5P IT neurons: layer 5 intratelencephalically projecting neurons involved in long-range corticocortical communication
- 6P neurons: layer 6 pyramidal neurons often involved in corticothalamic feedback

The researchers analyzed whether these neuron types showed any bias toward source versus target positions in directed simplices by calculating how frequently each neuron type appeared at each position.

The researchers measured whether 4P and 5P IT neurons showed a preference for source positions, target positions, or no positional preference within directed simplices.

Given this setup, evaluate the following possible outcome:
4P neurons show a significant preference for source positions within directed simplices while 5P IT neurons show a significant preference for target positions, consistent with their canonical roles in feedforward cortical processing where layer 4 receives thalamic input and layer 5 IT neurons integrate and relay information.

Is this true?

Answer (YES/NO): NO